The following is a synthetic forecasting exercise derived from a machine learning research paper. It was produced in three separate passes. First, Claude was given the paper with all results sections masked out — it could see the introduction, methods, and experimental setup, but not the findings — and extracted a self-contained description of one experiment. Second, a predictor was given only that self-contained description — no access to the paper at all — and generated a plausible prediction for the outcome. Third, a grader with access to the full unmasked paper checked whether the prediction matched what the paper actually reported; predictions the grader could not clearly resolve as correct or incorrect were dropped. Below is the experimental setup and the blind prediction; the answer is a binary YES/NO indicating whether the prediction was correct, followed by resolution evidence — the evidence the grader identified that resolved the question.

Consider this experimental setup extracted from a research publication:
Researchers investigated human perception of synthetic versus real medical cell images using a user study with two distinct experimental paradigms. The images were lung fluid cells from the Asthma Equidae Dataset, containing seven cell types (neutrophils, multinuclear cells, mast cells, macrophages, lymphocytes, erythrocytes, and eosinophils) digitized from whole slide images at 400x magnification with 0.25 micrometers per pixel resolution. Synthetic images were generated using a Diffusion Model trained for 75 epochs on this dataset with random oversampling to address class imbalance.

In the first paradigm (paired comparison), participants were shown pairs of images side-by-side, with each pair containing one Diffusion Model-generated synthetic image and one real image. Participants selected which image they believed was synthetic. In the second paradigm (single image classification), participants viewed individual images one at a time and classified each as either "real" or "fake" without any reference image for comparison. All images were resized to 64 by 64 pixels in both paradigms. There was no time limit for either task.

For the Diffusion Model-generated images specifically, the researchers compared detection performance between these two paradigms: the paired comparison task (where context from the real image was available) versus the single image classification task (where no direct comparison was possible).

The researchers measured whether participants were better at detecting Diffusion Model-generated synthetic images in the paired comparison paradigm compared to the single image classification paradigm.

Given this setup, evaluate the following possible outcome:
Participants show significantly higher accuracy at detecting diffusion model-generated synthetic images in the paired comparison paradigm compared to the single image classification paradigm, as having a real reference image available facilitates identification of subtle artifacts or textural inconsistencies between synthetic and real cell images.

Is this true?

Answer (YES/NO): NO